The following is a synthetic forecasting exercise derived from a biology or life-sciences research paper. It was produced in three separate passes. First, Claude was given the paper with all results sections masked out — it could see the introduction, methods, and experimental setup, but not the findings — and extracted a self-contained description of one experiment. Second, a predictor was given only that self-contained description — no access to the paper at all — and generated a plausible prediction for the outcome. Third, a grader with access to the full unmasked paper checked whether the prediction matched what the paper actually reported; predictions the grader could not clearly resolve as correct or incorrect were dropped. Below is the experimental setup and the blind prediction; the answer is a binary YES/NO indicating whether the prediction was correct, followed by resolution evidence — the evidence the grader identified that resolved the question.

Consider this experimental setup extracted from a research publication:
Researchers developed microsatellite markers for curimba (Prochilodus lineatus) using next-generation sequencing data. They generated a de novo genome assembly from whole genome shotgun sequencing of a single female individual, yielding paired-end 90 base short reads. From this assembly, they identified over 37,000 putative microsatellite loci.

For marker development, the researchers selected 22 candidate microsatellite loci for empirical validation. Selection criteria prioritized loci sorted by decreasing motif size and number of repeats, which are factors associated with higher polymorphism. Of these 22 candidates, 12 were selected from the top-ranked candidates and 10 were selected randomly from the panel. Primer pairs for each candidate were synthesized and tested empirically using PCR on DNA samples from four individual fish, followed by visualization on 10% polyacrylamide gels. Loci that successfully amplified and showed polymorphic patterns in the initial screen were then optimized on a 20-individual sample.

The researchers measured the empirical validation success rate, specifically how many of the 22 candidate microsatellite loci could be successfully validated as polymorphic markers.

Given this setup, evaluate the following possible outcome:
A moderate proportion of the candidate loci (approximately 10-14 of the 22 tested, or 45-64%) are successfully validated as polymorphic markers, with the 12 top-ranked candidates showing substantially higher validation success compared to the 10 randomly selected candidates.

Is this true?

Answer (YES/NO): NO